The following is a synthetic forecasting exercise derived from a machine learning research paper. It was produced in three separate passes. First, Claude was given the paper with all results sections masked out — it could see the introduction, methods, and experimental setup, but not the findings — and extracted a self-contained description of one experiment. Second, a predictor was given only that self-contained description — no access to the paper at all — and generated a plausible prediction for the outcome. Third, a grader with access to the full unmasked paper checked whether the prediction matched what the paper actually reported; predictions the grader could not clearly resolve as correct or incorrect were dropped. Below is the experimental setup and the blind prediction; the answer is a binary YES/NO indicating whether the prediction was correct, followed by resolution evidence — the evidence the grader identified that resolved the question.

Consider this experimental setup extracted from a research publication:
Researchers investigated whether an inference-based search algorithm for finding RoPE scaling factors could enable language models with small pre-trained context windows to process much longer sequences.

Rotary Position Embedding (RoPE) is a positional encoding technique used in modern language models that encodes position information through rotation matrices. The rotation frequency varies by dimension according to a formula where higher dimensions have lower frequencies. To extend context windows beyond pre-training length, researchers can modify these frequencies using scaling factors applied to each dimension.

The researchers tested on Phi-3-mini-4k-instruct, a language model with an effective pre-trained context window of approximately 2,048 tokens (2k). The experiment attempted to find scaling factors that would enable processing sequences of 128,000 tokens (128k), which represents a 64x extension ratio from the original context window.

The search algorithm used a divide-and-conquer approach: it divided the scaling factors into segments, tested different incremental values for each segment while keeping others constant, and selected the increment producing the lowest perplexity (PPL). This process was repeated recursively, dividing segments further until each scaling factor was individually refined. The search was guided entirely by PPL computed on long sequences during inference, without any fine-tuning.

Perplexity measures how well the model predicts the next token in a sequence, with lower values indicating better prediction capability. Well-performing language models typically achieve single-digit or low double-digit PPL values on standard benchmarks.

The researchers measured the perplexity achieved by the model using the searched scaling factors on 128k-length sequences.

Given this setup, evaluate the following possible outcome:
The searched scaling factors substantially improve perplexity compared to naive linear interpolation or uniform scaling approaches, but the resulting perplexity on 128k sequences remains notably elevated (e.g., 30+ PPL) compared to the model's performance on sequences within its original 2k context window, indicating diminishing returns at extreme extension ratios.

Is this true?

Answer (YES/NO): NO